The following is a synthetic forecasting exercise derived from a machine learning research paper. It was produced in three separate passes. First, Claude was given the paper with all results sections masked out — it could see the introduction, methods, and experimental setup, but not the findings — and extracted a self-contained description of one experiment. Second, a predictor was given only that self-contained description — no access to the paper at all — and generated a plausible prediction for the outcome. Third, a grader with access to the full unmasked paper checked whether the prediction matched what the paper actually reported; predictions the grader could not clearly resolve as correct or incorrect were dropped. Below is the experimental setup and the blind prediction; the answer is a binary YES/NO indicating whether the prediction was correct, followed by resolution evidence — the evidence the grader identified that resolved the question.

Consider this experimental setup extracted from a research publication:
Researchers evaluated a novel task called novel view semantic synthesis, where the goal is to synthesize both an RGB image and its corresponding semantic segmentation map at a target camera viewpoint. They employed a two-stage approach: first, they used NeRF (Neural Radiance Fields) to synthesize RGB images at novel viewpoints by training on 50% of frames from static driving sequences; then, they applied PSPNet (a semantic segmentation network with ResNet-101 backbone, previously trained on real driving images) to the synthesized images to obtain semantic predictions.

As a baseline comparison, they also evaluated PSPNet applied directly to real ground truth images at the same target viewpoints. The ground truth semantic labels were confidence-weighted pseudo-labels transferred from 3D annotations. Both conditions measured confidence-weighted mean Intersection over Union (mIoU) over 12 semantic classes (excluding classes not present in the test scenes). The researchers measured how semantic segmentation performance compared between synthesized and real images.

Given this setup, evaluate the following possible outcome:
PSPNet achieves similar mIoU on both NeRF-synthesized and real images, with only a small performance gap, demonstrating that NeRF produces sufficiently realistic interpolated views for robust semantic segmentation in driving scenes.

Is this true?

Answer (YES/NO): NO